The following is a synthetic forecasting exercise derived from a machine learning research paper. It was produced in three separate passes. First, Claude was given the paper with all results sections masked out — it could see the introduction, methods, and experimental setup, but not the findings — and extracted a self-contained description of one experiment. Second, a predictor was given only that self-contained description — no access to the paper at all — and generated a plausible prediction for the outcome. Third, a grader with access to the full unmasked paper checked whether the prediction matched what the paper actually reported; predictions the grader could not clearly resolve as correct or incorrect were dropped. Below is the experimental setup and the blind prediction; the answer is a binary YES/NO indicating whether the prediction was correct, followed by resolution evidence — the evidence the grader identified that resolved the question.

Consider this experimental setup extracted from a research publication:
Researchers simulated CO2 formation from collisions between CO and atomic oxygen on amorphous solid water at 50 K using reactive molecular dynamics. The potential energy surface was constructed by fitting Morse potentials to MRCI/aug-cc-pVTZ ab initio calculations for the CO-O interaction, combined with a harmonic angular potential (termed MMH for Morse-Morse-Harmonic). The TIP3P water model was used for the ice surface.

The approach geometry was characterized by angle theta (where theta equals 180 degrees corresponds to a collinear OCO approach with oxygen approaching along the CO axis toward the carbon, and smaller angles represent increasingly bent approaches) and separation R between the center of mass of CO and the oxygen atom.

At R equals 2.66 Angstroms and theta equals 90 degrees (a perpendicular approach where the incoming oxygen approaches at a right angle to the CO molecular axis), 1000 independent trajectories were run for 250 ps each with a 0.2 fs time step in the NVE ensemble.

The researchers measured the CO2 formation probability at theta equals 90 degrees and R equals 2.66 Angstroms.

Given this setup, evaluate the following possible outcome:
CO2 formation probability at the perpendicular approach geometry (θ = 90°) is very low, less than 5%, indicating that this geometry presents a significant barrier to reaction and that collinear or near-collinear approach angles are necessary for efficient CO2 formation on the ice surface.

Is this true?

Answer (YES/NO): NO